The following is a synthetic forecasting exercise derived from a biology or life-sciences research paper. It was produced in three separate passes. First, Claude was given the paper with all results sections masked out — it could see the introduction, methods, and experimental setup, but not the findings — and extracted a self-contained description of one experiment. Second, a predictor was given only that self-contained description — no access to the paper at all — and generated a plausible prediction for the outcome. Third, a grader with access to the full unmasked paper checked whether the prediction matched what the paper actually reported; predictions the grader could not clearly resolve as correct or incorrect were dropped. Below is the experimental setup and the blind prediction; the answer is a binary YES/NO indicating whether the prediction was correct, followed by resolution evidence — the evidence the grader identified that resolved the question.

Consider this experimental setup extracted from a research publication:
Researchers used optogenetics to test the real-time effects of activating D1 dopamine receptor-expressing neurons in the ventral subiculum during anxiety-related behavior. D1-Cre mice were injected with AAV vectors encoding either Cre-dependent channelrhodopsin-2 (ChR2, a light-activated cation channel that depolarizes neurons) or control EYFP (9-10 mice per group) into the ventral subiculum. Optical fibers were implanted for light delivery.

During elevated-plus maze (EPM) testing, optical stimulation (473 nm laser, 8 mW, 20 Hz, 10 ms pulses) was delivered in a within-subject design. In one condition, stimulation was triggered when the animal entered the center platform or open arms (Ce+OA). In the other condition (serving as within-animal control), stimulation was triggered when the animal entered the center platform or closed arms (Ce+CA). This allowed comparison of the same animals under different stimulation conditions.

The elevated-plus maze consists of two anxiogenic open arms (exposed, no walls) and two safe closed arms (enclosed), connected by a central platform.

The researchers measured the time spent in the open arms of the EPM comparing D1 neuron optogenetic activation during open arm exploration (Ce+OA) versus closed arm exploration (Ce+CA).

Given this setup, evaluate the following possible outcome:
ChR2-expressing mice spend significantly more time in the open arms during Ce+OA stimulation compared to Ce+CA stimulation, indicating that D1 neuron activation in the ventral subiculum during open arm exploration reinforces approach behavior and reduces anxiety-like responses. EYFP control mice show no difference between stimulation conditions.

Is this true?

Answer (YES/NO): NO